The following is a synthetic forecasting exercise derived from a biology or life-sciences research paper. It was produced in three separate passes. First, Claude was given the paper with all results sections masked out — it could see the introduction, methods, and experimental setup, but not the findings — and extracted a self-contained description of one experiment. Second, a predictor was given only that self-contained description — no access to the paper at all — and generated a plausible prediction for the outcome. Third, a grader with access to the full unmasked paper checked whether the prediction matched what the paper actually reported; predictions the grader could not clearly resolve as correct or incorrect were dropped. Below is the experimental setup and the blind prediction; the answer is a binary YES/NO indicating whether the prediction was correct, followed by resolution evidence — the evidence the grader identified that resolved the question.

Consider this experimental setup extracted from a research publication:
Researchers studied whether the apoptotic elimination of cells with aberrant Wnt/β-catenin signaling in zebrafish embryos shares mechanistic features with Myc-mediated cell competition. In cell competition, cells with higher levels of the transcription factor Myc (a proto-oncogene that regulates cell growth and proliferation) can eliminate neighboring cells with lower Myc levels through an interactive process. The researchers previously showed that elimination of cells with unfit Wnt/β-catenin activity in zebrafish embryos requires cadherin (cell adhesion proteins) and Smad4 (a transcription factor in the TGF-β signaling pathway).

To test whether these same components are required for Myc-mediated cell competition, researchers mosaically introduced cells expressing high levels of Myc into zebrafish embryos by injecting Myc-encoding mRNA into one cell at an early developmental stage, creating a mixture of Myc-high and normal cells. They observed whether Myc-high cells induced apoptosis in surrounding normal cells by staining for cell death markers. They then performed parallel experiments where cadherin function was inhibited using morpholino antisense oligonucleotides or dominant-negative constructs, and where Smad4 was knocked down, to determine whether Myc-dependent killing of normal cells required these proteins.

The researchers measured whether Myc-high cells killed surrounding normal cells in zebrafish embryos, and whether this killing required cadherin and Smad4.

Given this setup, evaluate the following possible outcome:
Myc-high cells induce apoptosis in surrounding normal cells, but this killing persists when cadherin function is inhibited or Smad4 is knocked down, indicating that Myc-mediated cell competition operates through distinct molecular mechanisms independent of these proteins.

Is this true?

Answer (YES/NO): YES